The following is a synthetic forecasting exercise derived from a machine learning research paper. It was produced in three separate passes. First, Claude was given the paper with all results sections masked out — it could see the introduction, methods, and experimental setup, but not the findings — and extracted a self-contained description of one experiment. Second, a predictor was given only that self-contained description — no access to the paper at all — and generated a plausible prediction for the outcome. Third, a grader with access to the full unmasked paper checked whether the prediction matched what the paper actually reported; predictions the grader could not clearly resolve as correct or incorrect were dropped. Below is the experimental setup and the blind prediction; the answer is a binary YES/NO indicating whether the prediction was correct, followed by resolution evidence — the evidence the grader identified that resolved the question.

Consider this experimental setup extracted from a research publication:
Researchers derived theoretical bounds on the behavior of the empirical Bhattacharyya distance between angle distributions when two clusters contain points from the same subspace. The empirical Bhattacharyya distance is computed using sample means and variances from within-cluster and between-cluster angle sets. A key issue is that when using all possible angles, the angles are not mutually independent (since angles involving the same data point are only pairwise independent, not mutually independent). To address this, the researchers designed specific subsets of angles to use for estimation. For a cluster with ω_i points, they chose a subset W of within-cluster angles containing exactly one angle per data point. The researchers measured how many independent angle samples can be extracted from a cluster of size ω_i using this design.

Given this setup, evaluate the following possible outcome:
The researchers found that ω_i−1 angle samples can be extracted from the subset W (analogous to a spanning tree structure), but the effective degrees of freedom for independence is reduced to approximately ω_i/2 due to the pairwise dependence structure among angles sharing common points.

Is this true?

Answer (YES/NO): NO